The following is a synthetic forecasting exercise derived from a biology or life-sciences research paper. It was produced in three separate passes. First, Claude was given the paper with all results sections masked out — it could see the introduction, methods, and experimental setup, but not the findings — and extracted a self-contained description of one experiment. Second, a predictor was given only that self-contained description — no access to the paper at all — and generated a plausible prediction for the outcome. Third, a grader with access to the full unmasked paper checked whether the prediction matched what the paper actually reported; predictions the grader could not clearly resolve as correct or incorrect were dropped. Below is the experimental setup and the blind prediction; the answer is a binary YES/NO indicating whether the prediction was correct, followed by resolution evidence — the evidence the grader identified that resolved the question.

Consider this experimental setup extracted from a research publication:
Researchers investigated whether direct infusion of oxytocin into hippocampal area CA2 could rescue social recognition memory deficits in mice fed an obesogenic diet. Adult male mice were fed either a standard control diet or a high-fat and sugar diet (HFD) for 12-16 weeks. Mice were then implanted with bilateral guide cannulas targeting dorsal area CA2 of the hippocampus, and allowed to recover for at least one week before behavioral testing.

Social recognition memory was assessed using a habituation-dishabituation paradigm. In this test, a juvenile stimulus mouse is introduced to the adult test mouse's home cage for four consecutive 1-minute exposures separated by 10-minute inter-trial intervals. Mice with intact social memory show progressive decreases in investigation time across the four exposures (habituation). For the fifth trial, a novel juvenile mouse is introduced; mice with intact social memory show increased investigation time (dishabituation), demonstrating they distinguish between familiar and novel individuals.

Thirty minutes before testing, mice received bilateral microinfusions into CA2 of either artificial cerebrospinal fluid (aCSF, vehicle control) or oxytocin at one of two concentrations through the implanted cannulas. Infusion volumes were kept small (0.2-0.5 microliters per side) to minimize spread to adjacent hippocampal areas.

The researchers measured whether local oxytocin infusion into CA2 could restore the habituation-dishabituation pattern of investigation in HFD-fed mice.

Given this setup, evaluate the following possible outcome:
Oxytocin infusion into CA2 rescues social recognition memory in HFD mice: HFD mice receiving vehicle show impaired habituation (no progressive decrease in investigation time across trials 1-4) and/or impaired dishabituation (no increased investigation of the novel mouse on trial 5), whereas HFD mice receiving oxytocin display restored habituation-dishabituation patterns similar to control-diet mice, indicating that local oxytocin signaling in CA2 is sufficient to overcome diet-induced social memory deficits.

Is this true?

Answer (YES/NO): YES